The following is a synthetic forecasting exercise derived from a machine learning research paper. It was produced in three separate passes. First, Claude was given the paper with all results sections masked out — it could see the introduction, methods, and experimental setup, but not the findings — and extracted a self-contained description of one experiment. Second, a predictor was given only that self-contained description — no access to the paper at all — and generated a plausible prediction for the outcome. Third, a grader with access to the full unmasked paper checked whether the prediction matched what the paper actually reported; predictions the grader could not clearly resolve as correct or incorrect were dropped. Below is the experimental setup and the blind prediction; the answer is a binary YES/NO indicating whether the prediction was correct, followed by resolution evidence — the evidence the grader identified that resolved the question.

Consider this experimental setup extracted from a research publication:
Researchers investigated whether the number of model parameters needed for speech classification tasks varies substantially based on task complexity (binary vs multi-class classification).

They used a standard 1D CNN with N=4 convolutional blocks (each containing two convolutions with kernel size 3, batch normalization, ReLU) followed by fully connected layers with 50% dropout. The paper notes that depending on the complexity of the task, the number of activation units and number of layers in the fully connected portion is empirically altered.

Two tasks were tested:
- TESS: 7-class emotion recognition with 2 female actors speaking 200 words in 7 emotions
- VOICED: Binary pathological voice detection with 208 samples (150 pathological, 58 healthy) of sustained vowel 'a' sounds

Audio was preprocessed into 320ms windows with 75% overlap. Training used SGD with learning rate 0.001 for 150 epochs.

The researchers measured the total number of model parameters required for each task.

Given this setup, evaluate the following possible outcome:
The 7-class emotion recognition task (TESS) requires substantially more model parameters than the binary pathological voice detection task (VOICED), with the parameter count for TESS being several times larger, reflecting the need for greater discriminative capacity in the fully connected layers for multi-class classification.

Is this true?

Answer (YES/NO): NO